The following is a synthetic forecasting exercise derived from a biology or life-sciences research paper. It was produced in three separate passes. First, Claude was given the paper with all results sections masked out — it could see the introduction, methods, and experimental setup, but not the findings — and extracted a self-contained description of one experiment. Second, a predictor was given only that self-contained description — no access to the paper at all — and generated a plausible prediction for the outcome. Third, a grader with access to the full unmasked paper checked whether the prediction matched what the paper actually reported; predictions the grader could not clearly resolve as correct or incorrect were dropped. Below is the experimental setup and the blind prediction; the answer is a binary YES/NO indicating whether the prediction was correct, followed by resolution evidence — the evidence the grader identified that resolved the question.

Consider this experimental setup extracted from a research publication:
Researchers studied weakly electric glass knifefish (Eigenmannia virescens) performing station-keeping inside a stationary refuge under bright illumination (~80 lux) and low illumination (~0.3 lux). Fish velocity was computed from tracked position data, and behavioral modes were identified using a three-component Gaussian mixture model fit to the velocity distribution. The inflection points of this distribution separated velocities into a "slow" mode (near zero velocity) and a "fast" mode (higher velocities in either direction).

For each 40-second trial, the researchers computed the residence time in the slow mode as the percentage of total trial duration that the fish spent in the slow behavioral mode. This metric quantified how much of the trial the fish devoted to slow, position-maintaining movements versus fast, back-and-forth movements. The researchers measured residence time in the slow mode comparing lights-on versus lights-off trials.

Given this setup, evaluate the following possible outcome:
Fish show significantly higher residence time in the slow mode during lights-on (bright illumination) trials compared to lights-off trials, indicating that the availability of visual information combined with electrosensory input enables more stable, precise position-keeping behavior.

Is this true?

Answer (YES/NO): YES